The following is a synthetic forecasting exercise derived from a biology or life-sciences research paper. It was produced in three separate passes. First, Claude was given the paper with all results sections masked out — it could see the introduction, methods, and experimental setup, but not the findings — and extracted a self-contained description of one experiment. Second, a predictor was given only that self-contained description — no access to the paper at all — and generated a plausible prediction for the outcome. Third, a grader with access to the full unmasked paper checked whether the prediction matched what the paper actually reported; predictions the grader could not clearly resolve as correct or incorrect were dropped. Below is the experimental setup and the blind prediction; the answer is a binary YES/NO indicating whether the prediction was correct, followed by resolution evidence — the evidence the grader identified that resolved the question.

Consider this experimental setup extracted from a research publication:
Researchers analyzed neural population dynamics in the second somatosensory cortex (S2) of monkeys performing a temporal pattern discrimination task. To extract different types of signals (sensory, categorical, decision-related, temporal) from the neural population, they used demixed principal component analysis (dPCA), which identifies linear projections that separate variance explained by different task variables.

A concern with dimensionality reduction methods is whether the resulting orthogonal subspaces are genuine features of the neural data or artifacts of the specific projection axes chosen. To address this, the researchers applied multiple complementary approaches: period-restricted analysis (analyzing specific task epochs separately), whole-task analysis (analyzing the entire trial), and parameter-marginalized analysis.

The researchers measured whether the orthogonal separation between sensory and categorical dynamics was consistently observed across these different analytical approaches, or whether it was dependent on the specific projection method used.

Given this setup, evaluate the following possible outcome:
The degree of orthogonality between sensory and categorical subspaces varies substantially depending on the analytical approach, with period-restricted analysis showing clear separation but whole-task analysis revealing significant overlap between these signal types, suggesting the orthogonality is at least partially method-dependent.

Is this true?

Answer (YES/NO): NO